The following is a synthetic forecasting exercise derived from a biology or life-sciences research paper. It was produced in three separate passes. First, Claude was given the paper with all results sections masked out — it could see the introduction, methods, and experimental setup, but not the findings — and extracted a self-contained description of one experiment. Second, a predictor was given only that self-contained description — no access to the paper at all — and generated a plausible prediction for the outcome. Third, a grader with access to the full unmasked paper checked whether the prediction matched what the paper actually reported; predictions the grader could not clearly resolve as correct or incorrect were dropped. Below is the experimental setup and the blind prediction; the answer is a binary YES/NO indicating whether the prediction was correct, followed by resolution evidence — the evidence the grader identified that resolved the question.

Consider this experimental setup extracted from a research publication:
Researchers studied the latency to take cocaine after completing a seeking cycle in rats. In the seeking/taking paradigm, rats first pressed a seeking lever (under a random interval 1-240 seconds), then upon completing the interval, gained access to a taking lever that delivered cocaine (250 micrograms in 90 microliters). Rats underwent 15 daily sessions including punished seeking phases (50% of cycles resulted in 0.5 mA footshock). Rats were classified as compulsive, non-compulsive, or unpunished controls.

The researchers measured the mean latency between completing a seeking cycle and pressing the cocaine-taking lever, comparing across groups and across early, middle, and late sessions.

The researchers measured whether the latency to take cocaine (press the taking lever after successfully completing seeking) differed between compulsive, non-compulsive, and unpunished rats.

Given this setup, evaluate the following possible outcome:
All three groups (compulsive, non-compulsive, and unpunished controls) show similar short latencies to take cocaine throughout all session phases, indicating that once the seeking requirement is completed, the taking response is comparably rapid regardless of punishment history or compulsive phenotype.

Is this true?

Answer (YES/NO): YES